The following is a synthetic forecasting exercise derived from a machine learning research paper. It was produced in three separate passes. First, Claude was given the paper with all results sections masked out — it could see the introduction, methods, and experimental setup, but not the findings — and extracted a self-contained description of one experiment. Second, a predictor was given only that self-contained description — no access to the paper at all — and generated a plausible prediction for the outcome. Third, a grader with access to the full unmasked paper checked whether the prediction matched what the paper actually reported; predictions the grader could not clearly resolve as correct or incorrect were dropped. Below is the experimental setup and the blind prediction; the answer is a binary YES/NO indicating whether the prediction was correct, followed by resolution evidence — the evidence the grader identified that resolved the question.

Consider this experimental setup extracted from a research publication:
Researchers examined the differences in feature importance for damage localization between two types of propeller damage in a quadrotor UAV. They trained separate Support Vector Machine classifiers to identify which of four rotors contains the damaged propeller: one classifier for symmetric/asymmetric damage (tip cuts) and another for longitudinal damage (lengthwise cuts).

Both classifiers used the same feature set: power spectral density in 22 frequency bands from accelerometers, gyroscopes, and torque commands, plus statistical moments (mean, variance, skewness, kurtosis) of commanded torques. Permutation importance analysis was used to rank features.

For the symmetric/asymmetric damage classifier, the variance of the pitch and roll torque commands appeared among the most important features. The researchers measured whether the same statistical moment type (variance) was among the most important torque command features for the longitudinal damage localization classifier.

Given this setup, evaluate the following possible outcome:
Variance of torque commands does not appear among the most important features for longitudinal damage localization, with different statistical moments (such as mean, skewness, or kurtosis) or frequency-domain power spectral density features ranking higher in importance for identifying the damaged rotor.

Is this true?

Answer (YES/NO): YES